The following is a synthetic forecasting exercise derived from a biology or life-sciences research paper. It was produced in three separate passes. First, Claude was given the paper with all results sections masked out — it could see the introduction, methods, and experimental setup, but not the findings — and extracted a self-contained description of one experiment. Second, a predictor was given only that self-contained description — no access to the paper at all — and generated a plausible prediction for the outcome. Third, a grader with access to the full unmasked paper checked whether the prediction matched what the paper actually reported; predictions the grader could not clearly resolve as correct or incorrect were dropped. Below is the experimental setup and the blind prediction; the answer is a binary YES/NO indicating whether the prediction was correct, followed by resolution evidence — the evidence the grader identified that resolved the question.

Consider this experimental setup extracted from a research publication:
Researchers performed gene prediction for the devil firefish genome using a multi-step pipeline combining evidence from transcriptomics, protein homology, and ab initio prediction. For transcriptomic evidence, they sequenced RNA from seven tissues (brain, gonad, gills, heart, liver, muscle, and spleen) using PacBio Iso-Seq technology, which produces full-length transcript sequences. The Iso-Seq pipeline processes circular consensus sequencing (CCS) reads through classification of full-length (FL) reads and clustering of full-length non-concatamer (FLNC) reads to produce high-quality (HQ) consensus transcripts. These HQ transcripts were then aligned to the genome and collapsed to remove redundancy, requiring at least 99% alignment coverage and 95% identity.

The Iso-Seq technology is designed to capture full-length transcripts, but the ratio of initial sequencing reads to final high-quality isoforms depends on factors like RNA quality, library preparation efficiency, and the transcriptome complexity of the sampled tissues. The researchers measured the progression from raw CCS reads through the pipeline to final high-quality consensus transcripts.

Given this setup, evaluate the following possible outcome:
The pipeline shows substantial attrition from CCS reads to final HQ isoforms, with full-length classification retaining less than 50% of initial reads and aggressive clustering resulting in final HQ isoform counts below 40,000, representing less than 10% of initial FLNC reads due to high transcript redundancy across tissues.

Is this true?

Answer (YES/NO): NO